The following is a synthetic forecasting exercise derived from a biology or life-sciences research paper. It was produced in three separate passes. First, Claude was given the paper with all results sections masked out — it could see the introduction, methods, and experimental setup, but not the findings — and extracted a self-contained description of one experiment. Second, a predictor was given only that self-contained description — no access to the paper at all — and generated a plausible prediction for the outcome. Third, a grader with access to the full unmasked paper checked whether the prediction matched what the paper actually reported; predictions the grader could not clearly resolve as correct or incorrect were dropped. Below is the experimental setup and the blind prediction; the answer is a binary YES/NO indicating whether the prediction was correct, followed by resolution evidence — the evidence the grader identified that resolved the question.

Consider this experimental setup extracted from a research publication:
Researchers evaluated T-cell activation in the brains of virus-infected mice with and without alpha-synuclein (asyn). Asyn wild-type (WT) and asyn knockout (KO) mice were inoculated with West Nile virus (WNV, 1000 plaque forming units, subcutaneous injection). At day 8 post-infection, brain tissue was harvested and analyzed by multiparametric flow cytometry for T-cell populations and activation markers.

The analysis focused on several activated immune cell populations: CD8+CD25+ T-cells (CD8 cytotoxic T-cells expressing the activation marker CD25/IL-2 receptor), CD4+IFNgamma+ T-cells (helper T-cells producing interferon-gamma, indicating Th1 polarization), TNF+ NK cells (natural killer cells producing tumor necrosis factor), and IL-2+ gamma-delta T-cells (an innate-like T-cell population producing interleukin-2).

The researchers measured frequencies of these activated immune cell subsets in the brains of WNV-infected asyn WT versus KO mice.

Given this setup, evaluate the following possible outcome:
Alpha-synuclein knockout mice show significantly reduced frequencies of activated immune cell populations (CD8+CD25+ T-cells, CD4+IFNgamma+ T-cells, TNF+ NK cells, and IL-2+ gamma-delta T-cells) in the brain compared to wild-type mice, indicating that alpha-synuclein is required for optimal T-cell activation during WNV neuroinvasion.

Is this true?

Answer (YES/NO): YES